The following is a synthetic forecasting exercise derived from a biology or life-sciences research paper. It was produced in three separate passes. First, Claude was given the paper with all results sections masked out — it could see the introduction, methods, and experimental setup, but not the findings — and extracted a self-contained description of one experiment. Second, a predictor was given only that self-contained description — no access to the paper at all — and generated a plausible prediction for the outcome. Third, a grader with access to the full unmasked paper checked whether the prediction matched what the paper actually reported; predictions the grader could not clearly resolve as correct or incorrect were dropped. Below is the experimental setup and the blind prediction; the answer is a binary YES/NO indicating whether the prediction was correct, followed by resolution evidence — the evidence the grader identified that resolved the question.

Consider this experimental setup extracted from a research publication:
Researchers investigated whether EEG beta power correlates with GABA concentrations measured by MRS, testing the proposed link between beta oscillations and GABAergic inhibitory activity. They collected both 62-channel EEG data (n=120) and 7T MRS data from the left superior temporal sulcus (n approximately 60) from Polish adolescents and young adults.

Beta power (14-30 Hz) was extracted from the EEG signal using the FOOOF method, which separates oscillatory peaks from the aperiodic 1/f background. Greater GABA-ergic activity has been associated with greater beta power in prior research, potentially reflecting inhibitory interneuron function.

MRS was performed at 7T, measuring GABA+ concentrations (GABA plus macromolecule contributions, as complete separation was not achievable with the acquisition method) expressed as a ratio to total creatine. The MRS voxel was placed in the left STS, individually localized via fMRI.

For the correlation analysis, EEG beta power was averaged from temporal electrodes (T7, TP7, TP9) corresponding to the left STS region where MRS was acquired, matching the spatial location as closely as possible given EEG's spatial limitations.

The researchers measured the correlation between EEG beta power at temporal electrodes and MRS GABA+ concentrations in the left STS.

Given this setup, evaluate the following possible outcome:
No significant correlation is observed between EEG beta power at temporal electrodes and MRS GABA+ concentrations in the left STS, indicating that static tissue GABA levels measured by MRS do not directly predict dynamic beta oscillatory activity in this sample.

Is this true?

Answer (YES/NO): YES